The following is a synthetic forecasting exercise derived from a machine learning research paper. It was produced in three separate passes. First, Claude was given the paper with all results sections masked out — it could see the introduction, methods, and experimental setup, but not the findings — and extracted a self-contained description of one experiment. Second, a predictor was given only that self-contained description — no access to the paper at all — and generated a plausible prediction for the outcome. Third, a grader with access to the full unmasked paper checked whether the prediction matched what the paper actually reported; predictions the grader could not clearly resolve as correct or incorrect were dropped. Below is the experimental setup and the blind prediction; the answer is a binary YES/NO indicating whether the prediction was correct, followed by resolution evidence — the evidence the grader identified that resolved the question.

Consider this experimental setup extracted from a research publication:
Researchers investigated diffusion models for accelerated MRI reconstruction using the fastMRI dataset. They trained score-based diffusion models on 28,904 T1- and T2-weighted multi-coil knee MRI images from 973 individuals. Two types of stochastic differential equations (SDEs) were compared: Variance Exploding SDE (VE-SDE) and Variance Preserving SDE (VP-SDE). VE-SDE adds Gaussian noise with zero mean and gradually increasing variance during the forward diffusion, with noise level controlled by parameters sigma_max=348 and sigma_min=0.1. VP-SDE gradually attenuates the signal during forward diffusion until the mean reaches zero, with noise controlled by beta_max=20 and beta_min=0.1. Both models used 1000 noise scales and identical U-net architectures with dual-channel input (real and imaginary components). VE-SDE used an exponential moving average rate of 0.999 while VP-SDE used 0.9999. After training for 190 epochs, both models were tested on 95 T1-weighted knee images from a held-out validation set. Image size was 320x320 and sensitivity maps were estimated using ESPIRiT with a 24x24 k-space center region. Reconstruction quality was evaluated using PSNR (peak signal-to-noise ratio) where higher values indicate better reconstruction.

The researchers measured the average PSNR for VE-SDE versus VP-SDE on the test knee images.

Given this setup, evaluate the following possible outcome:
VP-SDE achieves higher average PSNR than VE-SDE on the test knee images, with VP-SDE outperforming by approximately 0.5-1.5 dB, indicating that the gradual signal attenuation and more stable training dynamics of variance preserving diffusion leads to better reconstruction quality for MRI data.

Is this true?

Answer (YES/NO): YES